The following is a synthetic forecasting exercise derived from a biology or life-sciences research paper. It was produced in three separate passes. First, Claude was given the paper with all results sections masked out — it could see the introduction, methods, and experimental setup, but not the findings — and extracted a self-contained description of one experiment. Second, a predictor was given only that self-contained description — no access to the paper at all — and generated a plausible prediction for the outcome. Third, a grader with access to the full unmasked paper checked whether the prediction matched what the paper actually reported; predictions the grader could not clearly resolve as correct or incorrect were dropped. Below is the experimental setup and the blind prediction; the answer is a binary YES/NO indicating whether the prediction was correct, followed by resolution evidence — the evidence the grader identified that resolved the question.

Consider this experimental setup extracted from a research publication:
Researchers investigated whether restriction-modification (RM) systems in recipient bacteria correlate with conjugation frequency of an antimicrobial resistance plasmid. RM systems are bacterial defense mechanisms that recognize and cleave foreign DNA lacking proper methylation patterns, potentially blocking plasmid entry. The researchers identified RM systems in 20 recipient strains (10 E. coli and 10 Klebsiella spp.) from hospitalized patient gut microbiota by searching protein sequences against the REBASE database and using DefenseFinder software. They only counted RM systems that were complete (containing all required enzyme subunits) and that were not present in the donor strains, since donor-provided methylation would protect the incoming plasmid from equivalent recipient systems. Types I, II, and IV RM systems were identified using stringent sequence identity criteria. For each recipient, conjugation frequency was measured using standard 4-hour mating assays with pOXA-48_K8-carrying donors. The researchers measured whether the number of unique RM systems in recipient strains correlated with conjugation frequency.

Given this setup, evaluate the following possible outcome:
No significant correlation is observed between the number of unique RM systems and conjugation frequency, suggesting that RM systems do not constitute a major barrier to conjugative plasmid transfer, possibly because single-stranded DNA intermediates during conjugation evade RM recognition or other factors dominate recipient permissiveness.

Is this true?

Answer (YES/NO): YES